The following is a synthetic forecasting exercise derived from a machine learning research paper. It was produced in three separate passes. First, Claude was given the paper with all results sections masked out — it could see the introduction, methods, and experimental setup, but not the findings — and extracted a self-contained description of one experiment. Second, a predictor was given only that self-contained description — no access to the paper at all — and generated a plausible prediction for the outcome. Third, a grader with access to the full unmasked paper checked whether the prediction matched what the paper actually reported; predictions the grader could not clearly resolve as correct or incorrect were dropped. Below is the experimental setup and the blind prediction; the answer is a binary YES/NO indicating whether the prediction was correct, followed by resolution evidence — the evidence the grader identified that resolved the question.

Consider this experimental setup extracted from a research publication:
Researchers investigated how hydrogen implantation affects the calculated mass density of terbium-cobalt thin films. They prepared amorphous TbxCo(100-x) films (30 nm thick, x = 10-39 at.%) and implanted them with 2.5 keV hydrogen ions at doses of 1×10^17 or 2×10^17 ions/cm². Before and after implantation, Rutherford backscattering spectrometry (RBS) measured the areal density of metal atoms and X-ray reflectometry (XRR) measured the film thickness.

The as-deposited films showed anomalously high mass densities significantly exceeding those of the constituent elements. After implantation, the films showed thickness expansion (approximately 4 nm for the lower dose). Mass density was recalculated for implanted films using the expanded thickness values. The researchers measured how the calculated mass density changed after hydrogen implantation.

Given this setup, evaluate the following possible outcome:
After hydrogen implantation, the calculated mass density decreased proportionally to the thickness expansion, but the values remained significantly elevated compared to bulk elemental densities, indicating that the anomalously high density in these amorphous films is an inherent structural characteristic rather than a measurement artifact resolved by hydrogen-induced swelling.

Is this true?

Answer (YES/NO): NO